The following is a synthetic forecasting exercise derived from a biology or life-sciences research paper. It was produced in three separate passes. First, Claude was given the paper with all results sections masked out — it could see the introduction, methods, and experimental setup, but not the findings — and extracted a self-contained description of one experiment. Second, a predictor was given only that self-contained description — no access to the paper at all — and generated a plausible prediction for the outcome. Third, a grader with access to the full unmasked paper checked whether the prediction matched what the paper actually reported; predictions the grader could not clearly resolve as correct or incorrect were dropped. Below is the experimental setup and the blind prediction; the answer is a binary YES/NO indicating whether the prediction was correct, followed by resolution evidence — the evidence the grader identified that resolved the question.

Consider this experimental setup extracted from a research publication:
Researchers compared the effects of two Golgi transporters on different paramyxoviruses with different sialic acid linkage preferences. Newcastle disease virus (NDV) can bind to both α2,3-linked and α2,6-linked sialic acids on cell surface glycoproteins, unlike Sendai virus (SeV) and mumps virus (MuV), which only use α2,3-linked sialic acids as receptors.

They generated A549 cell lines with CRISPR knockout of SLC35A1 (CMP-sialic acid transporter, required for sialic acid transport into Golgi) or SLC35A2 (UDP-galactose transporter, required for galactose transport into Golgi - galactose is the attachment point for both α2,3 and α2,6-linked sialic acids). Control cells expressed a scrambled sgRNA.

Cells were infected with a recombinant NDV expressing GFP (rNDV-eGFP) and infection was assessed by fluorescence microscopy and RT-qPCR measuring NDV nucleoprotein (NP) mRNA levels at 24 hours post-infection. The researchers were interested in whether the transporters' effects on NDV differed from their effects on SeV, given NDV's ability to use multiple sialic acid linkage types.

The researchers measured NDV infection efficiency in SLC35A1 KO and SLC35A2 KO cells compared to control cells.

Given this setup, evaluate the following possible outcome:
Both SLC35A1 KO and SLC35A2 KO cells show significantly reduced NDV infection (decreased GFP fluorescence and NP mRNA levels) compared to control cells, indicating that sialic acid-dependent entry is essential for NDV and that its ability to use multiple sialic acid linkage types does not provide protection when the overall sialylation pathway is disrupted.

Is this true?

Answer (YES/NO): YES